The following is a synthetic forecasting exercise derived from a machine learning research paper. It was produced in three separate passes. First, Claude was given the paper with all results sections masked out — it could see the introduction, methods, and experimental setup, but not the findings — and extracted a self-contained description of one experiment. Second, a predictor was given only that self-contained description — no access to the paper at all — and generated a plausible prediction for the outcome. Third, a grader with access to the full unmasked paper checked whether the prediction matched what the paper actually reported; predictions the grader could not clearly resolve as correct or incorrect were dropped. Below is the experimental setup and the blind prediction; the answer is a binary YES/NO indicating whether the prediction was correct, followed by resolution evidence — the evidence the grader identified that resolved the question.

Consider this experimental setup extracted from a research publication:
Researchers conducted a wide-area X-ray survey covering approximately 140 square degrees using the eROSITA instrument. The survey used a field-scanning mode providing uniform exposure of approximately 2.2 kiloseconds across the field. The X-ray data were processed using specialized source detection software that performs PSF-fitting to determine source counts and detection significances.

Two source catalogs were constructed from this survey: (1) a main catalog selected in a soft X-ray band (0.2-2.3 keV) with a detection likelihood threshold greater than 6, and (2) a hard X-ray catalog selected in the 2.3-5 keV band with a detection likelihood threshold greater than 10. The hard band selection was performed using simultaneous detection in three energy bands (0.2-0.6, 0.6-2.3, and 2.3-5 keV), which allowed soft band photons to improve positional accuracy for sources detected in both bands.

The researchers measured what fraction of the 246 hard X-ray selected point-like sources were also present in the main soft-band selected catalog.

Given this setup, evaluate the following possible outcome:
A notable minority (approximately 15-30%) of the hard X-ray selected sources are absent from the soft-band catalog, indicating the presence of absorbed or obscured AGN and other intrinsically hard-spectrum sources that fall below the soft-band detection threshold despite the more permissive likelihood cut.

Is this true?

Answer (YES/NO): NO